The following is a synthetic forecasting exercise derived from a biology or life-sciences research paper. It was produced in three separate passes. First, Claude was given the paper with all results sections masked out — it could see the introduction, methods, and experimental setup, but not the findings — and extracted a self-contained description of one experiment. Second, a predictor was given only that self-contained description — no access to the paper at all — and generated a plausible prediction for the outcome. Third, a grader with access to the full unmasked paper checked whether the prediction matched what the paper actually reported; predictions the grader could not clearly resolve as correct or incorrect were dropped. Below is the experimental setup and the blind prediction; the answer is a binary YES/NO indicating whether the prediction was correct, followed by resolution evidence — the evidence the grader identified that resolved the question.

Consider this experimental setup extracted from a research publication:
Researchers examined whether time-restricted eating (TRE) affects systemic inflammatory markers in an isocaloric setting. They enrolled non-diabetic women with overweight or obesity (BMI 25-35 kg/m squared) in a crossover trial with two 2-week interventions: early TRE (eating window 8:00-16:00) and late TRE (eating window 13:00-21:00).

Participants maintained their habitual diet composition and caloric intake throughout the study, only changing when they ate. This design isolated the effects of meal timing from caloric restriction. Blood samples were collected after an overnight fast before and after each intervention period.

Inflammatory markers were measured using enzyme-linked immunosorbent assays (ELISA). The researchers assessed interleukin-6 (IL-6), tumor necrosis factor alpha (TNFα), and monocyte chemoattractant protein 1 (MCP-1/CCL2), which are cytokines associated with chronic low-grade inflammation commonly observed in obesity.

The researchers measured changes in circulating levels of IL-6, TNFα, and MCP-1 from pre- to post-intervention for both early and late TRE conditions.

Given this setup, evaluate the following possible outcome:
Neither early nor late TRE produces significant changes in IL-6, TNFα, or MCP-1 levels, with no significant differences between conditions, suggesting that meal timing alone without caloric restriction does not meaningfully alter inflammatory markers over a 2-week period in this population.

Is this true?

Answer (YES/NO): YES